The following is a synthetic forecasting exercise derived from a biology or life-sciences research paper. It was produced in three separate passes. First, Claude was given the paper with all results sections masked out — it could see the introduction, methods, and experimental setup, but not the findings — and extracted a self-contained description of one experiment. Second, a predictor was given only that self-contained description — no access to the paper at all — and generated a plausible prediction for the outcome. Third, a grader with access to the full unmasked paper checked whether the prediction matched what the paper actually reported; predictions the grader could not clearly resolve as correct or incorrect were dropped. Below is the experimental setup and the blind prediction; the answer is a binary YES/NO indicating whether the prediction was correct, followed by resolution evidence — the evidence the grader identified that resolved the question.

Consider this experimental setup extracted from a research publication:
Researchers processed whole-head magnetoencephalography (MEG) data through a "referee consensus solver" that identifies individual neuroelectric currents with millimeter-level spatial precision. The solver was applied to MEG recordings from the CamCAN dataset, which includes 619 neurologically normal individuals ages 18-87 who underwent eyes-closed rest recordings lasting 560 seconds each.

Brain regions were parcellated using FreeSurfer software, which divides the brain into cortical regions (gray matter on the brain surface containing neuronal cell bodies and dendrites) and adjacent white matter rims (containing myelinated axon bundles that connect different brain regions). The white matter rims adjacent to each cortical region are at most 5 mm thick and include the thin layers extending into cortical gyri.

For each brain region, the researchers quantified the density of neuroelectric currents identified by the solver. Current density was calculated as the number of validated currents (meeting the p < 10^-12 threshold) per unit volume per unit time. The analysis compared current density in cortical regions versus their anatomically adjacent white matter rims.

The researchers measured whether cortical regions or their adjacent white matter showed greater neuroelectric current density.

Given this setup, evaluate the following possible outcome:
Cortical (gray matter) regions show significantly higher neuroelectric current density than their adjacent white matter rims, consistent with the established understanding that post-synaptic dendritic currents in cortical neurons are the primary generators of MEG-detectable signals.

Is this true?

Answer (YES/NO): NO